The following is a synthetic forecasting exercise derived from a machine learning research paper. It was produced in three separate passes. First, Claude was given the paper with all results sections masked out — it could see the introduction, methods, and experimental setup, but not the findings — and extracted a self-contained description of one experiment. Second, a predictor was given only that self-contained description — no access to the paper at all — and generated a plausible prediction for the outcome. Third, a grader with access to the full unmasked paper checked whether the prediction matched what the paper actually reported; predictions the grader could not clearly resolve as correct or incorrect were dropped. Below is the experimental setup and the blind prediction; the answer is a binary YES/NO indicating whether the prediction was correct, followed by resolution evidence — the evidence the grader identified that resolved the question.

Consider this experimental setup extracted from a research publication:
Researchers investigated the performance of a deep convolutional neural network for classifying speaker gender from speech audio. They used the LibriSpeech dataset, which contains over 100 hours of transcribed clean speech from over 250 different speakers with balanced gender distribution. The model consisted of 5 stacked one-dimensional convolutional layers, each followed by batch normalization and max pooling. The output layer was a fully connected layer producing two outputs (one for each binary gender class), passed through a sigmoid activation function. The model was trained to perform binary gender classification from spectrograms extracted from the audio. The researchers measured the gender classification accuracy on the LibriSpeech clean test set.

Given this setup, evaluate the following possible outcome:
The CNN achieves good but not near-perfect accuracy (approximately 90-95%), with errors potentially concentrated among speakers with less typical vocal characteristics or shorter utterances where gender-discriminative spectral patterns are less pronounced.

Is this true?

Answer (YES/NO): YES